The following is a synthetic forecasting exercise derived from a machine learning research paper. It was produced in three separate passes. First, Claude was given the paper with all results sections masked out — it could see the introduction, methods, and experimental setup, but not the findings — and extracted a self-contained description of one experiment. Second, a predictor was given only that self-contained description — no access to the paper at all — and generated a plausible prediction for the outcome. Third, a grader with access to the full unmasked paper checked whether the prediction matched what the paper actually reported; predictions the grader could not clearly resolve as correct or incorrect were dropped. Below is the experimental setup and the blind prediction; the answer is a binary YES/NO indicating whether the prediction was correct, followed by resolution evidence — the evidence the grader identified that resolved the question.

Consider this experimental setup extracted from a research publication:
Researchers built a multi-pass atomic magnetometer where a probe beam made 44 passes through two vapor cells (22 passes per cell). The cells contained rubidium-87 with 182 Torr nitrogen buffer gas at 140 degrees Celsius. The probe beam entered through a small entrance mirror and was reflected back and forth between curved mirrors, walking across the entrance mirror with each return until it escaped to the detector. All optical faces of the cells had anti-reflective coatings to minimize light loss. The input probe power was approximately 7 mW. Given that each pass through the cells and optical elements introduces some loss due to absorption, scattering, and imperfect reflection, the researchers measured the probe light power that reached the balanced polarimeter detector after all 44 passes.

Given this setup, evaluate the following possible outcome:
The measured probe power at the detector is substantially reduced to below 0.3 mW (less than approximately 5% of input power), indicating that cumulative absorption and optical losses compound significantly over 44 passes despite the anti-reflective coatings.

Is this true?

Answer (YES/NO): NO